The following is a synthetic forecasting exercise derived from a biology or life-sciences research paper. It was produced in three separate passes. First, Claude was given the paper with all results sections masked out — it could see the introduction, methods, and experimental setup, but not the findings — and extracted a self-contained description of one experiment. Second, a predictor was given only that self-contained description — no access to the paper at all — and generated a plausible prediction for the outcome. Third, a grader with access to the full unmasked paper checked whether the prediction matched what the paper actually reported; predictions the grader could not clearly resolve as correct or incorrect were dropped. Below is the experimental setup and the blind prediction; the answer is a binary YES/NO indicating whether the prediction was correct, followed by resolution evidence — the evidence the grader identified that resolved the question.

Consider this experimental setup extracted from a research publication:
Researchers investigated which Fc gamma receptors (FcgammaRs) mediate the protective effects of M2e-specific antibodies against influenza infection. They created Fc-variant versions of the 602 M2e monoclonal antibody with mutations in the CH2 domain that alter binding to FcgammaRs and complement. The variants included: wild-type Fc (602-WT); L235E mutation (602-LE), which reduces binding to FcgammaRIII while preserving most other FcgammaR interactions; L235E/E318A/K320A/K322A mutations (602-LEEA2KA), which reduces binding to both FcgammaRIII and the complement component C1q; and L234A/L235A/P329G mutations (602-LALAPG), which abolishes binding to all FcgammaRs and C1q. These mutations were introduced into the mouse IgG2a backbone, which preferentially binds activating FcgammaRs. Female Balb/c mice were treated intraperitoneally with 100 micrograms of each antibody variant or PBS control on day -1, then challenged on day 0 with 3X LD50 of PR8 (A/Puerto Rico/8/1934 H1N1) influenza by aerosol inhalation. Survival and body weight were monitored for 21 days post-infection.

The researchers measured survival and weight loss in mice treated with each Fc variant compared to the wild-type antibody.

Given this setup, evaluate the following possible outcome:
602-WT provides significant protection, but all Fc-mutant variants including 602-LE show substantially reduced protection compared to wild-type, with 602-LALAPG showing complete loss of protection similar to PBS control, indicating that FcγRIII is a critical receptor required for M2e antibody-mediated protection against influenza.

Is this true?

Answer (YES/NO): NO